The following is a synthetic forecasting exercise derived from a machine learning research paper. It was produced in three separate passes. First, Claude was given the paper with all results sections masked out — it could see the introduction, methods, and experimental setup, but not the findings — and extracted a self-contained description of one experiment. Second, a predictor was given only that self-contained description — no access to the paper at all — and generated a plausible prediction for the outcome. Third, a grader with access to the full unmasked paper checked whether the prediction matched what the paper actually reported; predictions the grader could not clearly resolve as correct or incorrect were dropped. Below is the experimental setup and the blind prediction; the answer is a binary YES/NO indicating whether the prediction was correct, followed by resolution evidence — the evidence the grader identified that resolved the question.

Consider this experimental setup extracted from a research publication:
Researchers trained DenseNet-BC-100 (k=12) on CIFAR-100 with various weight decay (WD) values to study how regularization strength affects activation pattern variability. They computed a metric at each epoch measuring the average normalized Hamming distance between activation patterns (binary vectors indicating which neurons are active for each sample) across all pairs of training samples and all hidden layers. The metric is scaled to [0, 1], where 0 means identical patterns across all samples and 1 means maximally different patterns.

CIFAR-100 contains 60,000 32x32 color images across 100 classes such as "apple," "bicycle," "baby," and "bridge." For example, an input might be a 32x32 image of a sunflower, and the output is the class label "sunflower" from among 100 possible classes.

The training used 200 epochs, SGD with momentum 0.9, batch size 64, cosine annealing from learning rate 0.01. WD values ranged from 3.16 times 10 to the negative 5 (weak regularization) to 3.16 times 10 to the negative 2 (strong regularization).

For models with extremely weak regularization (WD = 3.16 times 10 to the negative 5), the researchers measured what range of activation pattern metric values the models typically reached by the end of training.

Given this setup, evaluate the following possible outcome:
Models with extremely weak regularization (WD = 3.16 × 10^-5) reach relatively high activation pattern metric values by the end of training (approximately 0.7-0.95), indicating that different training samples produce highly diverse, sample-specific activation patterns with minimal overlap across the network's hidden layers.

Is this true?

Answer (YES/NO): YES